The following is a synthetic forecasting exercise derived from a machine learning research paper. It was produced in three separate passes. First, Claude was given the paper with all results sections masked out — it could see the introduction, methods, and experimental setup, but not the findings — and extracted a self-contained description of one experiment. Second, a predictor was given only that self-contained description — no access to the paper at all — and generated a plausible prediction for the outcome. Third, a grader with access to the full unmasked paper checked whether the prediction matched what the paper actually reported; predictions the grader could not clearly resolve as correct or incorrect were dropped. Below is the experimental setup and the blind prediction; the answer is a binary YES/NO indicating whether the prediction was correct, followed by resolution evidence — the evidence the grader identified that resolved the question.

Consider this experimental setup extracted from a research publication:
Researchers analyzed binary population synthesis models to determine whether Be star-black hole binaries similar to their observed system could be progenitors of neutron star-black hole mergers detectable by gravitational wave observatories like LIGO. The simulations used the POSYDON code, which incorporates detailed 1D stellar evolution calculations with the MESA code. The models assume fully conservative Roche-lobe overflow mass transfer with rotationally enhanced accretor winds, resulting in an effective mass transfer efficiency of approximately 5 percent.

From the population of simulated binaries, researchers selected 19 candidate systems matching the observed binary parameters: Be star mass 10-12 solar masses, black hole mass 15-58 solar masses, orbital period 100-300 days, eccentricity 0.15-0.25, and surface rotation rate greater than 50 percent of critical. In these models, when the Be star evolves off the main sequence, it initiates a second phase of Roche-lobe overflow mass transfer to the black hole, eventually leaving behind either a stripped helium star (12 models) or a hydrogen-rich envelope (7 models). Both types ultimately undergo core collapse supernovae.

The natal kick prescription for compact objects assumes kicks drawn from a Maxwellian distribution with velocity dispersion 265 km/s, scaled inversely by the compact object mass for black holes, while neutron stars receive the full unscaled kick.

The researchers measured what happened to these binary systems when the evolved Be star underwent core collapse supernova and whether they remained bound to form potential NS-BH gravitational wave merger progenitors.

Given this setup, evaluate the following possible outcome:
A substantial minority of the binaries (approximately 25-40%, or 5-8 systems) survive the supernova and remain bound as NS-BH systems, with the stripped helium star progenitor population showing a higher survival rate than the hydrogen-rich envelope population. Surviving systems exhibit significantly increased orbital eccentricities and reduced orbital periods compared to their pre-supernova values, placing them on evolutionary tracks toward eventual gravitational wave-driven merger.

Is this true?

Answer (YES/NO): NO